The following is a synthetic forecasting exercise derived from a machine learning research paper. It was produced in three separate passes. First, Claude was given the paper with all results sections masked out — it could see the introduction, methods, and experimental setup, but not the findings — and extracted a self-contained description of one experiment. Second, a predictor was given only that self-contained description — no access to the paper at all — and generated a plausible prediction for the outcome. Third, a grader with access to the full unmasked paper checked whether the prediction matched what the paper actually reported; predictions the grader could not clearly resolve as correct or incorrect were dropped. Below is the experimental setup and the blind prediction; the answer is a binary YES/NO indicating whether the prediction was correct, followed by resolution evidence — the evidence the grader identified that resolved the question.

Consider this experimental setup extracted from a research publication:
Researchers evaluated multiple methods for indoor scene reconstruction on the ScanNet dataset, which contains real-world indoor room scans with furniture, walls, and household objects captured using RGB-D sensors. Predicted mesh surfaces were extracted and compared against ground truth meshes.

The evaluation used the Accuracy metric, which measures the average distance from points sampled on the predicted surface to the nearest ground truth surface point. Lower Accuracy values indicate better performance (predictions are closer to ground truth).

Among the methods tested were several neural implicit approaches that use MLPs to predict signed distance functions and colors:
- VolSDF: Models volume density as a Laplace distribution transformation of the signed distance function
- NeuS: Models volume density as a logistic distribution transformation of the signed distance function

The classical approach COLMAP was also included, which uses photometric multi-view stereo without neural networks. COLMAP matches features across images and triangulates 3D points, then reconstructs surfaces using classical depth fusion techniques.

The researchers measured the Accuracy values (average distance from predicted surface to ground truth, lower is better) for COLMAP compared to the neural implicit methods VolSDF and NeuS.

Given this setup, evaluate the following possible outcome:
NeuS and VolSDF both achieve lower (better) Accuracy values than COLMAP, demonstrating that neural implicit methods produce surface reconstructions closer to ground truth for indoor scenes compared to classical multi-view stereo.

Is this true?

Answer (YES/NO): NO